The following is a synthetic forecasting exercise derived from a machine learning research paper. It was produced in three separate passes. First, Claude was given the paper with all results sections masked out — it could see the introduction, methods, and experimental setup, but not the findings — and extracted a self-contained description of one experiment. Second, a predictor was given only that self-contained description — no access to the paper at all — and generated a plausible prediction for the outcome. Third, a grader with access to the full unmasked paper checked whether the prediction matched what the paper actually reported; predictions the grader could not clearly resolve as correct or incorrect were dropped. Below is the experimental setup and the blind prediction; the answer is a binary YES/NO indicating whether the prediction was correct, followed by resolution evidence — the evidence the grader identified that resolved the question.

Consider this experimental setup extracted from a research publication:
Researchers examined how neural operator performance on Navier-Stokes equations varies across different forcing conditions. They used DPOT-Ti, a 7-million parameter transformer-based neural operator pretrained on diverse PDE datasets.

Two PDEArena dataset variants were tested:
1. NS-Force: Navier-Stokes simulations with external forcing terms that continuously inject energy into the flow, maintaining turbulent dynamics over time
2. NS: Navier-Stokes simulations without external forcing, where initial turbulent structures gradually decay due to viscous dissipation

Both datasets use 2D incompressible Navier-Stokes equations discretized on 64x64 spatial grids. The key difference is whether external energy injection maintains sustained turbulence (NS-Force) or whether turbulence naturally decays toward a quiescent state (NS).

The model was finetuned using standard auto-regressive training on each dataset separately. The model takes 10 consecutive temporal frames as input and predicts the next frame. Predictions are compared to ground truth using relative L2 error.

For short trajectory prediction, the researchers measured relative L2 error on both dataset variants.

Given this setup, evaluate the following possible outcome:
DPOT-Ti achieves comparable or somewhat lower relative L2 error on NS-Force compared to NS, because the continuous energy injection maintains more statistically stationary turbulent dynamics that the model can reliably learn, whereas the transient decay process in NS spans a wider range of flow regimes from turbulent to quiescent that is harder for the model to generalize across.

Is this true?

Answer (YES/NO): NO